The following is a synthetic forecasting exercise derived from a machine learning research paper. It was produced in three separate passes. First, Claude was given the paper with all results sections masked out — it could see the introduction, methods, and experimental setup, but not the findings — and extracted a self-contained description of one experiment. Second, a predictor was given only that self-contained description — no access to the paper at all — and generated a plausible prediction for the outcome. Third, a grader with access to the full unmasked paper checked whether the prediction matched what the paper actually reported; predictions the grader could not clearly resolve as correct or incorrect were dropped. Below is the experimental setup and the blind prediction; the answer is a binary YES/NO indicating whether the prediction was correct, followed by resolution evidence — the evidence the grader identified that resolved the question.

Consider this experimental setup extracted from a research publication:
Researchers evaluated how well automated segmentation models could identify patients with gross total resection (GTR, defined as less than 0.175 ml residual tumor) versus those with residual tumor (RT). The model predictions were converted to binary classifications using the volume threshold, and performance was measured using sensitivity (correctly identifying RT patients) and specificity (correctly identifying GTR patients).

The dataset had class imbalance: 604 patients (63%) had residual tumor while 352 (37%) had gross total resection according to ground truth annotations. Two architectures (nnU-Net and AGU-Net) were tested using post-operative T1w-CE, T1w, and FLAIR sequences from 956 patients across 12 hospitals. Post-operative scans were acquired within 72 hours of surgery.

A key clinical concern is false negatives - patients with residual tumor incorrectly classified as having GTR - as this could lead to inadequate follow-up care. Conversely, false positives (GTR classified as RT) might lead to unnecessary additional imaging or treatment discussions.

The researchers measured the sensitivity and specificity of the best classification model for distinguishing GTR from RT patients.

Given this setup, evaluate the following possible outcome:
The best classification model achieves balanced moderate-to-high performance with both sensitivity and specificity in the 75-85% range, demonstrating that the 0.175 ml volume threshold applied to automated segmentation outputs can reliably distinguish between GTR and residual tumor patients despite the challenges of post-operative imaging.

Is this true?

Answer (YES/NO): NO